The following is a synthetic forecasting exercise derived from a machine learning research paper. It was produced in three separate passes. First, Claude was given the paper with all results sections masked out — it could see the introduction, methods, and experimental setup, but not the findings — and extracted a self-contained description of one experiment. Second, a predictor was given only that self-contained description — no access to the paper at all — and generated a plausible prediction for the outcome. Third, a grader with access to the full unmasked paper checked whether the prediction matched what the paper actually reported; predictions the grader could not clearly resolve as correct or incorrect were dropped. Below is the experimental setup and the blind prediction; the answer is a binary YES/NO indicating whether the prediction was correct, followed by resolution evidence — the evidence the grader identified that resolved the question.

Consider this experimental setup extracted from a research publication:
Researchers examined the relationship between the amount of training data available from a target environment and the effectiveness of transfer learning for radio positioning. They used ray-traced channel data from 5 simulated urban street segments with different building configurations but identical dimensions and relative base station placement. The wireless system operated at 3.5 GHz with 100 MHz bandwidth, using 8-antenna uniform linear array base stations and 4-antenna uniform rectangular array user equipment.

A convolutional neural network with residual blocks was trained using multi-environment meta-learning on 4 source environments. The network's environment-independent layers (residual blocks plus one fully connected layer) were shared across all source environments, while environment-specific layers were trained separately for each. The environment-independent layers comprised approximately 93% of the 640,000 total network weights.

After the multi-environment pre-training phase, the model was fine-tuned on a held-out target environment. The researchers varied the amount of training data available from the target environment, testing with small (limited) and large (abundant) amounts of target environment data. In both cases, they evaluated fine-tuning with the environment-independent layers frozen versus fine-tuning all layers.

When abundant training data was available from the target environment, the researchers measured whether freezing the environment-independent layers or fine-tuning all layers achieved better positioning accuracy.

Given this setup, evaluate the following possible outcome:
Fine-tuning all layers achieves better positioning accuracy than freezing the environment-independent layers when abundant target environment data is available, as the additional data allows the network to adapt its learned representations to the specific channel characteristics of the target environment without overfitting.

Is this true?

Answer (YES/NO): YES